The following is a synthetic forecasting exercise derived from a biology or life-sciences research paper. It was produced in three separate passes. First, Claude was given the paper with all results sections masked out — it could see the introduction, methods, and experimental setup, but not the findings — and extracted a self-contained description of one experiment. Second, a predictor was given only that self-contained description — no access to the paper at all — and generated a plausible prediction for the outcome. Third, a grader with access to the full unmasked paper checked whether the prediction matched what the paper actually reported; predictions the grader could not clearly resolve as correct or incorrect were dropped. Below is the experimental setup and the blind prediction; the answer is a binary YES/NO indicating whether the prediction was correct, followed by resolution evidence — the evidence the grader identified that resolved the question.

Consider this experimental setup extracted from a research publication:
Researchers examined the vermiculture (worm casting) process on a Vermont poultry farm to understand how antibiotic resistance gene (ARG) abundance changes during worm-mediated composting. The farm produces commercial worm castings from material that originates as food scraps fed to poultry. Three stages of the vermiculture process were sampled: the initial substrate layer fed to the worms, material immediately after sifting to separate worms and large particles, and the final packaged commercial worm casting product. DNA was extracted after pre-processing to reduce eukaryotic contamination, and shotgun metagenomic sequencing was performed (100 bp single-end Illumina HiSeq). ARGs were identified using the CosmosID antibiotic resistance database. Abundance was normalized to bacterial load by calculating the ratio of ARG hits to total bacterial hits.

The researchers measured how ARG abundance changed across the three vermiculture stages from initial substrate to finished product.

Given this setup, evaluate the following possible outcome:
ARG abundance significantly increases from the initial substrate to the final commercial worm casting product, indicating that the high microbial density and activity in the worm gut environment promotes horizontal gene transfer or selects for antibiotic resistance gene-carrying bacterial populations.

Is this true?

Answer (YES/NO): NO